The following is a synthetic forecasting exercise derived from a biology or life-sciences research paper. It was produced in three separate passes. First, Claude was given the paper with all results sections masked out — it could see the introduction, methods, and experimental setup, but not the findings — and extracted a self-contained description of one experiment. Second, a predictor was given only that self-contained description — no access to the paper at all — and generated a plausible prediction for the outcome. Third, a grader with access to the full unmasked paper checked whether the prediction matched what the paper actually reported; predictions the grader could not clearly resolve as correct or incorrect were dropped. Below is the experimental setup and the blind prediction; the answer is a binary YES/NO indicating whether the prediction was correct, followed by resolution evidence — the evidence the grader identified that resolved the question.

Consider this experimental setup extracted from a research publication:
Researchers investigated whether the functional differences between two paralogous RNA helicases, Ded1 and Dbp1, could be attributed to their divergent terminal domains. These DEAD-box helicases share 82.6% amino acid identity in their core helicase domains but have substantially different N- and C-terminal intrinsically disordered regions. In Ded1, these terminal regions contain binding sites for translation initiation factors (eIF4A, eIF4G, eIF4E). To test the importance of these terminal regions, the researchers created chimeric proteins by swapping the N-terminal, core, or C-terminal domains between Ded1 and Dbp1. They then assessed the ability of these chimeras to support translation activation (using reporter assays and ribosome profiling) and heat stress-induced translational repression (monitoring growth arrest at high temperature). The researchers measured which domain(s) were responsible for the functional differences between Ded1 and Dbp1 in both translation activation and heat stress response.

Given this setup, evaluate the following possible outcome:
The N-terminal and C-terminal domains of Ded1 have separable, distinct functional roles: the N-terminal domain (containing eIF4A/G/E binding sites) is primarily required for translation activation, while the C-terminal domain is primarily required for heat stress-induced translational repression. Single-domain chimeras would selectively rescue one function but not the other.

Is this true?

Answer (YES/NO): NO